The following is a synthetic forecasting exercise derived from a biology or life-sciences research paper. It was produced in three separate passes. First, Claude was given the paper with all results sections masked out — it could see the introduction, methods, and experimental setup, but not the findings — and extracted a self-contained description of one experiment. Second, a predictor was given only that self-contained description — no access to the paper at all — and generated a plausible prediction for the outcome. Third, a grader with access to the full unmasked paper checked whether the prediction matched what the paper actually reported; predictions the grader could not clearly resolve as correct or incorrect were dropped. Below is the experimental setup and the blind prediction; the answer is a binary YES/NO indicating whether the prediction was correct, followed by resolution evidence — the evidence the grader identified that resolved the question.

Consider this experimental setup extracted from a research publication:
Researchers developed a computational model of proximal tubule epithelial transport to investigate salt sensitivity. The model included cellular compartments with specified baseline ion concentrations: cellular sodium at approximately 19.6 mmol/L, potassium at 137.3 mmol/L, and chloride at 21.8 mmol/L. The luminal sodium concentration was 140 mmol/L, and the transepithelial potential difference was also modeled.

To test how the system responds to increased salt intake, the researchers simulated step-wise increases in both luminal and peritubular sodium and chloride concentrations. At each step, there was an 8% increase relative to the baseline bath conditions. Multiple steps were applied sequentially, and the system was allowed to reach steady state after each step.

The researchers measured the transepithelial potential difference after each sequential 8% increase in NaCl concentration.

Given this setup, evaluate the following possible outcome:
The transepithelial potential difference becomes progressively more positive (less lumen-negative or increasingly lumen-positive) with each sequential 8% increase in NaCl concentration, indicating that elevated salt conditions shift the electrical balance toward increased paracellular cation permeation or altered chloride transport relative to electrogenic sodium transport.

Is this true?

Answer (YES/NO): NO